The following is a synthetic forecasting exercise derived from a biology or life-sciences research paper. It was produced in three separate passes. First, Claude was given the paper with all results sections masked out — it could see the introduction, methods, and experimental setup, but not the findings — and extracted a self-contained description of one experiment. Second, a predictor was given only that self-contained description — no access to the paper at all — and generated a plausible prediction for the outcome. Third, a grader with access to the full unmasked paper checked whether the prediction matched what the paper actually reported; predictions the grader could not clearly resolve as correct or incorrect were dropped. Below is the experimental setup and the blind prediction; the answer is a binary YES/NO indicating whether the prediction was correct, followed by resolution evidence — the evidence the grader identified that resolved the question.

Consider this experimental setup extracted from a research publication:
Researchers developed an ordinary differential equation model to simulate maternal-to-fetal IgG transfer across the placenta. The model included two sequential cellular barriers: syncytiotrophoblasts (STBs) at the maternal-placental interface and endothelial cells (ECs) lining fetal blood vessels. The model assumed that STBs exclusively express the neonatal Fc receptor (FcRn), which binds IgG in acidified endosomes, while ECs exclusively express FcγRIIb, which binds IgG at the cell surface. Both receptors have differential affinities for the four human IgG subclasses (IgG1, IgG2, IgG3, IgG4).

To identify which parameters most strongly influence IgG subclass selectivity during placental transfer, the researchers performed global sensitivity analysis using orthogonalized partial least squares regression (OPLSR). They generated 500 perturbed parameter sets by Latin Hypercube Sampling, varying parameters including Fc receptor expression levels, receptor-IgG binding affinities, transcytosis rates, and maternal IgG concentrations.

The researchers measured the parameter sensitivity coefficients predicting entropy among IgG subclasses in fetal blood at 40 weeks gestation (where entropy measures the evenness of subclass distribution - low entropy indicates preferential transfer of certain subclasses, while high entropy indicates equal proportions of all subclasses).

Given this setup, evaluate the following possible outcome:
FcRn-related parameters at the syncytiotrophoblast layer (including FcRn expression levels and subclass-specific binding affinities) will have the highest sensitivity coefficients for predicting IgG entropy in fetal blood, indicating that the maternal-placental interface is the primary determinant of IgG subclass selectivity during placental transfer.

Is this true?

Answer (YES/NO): NO